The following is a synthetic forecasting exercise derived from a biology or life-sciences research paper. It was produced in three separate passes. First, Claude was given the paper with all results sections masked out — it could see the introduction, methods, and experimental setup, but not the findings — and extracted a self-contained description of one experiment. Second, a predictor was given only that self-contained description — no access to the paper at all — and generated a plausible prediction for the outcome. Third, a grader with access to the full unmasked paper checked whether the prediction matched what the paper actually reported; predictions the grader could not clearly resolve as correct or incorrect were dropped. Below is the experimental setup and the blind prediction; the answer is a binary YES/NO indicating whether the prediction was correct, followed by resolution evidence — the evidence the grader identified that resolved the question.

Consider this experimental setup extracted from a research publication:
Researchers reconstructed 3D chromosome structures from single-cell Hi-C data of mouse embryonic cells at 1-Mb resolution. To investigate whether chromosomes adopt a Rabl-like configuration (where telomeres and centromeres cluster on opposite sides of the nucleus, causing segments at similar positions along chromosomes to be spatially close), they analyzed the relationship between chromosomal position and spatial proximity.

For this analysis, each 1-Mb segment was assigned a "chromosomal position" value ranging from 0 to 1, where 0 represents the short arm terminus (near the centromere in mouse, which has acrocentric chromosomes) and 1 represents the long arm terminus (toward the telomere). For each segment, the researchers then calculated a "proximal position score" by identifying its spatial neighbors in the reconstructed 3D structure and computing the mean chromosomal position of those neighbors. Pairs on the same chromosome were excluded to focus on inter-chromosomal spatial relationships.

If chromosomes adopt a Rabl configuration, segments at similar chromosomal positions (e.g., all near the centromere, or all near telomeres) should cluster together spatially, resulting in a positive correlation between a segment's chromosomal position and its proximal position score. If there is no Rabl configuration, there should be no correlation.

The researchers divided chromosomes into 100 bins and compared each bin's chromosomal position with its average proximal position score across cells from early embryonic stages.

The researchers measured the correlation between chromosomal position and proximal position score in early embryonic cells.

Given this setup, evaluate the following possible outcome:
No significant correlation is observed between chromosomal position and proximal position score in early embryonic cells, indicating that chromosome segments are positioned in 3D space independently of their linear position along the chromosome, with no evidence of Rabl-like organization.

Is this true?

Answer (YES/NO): NO